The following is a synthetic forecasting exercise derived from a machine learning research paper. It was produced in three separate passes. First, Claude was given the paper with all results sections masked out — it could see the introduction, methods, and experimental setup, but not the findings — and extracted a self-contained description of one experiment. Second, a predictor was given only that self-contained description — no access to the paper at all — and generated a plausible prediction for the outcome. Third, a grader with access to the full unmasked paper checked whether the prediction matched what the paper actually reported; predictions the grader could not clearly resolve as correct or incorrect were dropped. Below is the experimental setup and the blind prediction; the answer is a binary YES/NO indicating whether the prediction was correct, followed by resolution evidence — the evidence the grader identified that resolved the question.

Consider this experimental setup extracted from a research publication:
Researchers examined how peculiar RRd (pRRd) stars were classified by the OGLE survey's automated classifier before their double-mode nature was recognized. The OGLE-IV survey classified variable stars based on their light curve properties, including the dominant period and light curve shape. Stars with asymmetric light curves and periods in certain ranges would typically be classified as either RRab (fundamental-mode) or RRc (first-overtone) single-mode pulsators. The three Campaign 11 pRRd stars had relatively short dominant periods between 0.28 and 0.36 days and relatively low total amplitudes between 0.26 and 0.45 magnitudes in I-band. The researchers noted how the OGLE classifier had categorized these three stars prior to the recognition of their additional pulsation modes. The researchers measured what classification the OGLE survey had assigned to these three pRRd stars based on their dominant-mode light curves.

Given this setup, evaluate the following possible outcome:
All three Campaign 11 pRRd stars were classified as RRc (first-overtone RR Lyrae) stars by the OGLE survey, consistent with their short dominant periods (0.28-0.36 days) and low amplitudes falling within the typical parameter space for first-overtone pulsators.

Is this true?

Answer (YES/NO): NO